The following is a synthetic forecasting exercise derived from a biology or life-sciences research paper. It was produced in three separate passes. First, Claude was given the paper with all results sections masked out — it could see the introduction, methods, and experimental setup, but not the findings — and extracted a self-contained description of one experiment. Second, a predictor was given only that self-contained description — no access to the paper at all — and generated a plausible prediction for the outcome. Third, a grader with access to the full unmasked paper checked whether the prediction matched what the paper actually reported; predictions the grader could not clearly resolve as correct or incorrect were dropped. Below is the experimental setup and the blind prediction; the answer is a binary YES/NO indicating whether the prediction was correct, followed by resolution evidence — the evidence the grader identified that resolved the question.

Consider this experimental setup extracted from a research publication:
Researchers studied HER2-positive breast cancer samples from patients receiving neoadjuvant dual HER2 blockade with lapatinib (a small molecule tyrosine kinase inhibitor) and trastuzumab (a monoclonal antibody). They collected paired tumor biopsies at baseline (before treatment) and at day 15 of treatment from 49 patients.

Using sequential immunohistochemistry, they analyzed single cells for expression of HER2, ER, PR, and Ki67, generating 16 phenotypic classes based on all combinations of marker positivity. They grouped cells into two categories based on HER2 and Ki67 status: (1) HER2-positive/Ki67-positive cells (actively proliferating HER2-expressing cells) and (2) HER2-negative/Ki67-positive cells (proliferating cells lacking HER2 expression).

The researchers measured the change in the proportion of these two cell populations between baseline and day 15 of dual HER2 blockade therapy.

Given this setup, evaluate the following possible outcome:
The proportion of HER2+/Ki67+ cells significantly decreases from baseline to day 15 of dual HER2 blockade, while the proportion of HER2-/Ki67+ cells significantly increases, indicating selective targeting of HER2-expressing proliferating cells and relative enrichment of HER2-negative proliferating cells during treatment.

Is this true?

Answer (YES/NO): NO